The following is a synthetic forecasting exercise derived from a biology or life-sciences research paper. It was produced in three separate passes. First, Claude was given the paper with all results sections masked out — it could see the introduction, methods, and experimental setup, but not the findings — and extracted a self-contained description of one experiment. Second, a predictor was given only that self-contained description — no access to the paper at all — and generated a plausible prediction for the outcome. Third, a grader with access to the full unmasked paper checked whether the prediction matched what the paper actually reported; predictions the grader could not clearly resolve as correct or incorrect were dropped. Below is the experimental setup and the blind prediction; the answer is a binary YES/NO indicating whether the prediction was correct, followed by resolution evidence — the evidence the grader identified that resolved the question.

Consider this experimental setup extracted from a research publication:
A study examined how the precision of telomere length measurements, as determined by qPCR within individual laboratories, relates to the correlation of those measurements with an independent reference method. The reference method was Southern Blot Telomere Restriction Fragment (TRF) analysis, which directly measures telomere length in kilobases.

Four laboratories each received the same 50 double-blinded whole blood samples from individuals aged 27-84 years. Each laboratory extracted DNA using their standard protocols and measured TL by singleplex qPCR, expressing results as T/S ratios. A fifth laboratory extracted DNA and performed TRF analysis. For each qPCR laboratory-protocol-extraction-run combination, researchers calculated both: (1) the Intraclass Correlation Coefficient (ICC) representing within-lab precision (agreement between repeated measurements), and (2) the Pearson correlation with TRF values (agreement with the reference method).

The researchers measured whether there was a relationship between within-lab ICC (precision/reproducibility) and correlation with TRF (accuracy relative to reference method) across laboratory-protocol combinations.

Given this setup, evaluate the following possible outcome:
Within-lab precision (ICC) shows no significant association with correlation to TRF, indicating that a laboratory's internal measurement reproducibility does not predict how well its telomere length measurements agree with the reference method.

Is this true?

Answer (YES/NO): NO